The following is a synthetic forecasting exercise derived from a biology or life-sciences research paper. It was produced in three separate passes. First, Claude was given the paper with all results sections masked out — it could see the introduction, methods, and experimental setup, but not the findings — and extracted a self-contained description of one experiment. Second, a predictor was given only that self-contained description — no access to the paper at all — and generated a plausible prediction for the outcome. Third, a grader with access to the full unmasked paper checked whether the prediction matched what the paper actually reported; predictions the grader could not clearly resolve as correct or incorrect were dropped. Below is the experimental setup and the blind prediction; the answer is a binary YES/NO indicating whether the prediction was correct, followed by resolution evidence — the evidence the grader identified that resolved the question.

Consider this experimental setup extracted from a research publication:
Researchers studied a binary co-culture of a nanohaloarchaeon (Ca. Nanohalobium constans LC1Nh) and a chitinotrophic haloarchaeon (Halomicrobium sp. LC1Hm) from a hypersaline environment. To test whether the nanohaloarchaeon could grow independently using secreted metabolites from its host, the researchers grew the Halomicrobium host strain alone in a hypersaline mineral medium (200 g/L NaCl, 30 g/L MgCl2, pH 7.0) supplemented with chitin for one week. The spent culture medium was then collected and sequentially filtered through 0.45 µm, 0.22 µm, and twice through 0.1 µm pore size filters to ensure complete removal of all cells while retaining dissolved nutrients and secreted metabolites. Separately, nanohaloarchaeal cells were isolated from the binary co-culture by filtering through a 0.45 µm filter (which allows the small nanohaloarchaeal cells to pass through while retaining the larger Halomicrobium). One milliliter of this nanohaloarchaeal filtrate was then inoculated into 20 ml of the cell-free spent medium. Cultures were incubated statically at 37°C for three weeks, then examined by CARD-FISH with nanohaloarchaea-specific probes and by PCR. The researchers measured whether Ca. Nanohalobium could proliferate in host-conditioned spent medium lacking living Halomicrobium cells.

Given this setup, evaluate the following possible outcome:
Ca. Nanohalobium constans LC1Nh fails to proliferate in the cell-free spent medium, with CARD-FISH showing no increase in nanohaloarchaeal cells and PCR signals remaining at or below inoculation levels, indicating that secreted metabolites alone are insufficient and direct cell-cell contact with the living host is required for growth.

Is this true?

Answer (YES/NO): YES